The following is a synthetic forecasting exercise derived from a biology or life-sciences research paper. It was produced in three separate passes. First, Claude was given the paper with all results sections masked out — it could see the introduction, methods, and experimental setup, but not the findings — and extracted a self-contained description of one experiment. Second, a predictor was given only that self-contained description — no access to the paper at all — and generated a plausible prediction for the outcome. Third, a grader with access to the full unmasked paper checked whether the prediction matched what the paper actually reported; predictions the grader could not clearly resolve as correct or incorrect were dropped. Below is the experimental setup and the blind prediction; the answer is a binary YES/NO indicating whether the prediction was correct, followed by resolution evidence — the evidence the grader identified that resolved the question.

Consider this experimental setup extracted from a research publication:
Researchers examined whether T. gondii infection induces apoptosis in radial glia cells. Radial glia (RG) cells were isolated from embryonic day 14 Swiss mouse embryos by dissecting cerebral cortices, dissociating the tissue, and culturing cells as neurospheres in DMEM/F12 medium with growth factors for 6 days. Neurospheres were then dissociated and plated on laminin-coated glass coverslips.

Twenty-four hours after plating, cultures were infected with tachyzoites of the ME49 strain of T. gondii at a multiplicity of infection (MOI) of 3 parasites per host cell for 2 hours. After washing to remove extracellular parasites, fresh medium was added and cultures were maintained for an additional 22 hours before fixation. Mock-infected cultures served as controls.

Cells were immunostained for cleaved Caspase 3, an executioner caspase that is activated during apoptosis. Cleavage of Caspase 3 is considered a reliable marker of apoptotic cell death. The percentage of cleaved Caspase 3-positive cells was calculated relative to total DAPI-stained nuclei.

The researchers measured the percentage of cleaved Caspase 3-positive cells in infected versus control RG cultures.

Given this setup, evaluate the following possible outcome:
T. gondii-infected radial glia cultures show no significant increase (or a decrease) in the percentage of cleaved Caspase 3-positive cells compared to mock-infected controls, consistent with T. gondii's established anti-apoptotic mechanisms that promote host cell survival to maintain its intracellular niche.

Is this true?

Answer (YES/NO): YES